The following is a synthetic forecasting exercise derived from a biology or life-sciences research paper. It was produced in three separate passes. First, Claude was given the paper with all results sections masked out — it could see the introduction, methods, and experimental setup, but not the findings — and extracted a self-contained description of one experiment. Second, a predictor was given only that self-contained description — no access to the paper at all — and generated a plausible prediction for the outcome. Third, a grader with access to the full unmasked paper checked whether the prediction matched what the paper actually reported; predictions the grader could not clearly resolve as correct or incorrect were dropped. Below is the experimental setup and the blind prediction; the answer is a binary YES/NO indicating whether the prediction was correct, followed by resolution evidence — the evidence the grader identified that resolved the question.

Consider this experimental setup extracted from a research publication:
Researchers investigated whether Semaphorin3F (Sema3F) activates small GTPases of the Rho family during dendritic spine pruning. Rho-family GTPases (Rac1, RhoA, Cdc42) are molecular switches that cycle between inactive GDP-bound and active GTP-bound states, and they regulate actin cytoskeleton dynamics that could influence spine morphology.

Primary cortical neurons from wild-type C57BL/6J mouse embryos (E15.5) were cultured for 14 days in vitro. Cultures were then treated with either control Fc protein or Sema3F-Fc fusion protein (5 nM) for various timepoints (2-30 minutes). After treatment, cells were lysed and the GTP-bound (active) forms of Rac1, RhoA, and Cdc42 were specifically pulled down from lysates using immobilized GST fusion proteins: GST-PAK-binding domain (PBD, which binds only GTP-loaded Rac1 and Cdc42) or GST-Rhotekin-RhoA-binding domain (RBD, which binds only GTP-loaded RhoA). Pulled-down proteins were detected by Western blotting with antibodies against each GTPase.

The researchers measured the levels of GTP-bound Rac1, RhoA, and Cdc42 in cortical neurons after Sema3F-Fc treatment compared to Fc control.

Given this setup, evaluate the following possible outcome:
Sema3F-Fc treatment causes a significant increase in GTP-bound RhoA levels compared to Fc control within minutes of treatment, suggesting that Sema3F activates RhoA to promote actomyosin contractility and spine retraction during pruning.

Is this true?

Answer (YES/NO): YES